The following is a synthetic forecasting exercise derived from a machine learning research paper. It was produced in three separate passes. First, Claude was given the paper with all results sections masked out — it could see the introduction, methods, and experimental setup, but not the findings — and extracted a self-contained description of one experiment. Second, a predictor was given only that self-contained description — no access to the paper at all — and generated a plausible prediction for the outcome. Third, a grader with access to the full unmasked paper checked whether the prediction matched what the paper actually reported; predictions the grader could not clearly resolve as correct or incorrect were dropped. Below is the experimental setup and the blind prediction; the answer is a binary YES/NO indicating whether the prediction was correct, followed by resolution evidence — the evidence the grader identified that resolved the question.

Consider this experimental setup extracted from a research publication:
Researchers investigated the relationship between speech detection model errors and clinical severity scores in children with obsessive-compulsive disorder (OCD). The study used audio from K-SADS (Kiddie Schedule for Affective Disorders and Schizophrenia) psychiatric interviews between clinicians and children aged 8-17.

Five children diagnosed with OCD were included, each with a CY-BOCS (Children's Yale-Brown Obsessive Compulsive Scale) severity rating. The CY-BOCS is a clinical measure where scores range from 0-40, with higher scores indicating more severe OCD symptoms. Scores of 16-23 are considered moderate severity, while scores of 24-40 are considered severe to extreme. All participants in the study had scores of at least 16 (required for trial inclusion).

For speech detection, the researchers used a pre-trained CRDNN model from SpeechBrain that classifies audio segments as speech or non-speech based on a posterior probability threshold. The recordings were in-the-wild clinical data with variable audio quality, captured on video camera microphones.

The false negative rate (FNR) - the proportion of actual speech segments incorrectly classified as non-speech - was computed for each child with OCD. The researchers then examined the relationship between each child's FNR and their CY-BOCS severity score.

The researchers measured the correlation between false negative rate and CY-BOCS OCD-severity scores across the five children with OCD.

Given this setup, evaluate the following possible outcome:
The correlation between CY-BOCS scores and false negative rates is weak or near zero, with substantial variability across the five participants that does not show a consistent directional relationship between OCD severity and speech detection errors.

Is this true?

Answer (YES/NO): NO